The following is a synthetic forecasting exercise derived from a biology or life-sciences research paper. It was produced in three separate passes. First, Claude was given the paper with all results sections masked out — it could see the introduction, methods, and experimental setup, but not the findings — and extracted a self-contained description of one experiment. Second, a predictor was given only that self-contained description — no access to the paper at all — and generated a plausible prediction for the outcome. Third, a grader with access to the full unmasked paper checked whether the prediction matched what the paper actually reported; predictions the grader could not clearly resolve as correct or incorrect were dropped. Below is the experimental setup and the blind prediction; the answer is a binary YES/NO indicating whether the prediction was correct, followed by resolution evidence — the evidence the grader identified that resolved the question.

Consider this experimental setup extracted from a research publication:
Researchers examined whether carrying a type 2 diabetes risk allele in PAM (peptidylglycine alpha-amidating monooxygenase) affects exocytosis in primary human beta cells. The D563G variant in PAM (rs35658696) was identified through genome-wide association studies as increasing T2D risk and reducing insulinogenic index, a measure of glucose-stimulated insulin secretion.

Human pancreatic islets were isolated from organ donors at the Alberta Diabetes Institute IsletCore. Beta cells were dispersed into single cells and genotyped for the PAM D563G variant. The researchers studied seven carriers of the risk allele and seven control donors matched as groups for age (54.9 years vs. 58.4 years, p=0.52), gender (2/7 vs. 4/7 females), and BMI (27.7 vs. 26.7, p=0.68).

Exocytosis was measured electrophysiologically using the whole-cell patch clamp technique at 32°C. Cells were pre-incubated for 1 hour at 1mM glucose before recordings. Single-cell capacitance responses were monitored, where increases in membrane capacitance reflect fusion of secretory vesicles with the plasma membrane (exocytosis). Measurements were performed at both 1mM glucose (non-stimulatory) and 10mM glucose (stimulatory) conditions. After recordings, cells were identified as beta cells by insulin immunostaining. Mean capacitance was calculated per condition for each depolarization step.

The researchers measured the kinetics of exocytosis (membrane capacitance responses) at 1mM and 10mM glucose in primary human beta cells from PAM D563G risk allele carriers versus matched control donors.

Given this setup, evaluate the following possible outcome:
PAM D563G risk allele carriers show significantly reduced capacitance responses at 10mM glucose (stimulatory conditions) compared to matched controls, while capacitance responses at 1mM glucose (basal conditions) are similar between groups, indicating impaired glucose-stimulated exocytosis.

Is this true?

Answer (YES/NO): YES